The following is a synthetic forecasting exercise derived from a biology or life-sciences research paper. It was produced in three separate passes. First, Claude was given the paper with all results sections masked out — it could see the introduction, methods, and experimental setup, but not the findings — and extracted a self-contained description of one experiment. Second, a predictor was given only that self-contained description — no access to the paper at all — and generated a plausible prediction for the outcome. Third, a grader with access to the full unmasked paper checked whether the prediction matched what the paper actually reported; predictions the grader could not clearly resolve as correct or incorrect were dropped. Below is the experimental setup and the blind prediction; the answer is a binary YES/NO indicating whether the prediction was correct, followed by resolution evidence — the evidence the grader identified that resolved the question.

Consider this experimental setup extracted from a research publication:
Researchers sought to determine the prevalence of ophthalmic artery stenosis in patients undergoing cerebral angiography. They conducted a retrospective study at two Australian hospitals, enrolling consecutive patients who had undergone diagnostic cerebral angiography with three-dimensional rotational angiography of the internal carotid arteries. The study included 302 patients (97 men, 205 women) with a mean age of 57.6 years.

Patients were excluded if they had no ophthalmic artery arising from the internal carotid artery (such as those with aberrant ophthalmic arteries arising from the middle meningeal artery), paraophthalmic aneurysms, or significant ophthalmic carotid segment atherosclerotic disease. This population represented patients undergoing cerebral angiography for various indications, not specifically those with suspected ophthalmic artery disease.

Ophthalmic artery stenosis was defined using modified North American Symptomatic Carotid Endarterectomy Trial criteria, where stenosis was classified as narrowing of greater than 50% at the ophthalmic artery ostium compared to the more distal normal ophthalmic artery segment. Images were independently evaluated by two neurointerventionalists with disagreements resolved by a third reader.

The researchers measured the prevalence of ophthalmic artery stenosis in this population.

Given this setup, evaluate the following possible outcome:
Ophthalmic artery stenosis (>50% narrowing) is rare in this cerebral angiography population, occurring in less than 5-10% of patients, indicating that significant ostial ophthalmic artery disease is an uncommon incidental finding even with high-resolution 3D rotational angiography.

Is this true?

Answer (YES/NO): NO